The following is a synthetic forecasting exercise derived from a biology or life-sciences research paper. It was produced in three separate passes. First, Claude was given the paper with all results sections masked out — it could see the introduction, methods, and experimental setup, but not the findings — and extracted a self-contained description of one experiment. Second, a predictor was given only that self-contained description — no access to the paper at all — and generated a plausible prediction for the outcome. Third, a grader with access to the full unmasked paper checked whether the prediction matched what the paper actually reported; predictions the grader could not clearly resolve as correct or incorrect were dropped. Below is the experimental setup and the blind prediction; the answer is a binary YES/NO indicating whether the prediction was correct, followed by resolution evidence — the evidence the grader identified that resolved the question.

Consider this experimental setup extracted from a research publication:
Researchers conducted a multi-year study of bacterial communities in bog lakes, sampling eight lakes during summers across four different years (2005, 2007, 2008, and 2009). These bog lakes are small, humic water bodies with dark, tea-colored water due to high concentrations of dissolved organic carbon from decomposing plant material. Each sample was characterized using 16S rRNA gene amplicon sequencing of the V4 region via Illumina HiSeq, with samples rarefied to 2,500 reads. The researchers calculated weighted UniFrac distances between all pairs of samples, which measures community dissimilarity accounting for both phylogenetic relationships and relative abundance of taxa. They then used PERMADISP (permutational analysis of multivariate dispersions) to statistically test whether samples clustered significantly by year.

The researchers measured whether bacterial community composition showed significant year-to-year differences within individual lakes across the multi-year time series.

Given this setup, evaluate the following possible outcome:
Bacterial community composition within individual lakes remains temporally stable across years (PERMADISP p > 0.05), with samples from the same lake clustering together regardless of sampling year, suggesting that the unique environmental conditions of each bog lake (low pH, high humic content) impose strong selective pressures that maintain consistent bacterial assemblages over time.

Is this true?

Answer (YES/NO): NO